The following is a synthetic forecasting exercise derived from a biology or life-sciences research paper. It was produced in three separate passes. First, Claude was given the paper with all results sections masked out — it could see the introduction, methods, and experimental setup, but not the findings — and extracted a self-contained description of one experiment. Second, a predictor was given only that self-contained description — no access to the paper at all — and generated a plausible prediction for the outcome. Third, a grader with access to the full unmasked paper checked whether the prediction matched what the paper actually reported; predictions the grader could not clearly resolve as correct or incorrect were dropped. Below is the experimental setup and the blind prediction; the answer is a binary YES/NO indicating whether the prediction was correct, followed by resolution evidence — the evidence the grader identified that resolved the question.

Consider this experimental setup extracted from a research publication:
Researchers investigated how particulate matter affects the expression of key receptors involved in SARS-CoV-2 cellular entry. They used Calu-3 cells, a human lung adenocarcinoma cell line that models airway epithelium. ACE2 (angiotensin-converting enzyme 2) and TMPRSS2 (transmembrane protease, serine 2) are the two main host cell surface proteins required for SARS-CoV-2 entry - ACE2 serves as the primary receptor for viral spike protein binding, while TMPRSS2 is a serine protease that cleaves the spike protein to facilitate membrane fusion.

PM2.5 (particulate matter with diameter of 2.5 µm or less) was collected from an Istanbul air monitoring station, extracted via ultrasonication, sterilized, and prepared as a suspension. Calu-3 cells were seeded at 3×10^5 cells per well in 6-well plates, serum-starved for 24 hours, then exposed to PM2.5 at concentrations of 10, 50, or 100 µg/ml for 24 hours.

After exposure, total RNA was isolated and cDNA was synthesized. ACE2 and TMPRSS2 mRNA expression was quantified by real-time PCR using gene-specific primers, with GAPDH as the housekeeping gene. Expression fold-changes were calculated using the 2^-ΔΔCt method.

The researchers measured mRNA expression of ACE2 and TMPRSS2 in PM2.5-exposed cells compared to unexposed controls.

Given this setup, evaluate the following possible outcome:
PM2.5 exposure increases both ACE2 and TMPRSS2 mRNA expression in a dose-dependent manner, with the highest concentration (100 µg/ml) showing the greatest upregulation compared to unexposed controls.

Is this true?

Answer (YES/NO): NO